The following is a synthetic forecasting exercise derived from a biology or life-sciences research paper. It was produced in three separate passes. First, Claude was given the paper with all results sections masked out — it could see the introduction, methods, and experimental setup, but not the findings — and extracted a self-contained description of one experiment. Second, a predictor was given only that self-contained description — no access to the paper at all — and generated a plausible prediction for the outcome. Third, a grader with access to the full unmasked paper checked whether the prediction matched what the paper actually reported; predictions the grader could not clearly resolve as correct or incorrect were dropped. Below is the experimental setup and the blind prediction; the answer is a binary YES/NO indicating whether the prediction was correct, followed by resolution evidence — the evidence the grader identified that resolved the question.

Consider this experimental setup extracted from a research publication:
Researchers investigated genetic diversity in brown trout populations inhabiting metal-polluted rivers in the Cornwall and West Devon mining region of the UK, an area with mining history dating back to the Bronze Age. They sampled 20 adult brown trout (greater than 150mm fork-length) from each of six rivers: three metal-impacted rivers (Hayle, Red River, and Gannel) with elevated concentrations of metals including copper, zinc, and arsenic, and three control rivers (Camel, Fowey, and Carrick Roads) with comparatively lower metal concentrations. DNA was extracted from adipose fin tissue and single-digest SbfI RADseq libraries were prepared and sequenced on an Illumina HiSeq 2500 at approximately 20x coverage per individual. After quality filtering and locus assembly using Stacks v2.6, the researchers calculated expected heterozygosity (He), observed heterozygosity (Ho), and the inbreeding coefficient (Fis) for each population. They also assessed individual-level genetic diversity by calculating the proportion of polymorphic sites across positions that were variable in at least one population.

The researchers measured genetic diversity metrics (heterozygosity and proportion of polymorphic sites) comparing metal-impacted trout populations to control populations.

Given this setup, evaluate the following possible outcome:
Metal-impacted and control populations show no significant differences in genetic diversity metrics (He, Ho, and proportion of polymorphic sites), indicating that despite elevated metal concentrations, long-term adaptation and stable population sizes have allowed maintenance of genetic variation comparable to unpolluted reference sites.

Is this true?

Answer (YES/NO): NO